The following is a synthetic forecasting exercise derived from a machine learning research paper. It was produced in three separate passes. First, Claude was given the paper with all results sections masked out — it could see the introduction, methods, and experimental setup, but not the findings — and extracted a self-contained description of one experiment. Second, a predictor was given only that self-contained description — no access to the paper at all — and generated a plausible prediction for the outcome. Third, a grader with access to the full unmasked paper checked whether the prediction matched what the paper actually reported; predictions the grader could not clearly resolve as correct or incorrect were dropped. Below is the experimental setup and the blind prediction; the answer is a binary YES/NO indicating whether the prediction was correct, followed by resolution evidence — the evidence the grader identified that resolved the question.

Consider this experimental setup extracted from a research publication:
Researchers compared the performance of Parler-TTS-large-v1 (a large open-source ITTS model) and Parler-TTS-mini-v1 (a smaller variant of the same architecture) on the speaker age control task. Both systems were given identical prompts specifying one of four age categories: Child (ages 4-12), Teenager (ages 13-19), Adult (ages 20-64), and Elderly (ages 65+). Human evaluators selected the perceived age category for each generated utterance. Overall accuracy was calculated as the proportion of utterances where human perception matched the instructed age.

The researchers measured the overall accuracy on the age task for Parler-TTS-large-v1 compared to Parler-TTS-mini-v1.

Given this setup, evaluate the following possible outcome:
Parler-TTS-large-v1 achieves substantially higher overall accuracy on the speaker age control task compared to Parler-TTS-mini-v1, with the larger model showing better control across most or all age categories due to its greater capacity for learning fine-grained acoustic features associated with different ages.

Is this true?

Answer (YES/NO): NO